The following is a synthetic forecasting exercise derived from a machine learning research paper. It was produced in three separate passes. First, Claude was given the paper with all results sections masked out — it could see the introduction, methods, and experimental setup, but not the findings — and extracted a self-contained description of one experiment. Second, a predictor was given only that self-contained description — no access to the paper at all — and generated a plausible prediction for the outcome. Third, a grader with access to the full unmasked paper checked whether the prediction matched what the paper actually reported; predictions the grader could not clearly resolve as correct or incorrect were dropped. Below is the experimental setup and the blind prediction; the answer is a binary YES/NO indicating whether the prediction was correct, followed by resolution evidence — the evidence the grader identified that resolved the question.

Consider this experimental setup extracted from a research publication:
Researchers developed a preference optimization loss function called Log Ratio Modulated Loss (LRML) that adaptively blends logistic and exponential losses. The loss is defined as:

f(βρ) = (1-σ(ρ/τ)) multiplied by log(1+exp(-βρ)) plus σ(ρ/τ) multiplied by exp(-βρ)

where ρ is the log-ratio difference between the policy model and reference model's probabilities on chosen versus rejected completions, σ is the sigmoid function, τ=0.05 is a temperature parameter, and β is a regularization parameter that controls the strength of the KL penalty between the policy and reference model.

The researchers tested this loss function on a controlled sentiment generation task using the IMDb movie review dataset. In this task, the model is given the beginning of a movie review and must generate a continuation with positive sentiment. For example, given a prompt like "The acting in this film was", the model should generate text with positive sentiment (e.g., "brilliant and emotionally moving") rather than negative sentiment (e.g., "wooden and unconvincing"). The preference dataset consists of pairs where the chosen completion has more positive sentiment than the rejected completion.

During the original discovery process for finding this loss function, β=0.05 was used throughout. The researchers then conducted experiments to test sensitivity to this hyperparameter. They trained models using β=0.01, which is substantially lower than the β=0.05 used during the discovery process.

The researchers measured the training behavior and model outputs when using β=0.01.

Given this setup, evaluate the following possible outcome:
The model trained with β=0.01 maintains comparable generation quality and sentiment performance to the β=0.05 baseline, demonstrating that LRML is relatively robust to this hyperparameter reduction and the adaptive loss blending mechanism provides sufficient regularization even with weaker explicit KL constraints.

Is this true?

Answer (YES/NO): NO